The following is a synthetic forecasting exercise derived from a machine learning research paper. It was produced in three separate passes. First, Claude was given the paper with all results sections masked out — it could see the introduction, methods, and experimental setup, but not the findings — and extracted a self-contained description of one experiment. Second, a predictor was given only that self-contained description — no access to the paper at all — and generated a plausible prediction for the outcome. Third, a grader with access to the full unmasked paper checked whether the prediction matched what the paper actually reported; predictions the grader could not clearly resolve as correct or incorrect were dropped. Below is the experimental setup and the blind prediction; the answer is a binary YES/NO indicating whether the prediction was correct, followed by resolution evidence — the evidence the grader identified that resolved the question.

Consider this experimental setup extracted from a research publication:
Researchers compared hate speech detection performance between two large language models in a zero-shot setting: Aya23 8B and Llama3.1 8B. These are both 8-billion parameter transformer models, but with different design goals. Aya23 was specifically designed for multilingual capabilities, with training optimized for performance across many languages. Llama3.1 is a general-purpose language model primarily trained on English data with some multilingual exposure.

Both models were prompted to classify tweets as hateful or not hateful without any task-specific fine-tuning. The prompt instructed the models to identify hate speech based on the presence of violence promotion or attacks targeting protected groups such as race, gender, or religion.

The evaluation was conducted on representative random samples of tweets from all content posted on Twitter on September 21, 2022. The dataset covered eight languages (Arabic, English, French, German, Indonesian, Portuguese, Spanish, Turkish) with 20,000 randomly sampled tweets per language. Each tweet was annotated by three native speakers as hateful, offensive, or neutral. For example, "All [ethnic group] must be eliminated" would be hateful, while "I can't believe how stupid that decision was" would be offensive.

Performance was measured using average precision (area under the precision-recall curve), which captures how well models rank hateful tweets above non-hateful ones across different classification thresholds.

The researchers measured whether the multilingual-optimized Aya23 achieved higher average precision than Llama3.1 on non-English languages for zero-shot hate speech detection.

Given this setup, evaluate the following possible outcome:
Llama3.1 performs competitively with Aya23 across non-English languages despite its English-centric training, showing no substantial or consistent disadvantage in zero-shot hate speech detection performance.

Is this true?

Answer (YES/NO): YES